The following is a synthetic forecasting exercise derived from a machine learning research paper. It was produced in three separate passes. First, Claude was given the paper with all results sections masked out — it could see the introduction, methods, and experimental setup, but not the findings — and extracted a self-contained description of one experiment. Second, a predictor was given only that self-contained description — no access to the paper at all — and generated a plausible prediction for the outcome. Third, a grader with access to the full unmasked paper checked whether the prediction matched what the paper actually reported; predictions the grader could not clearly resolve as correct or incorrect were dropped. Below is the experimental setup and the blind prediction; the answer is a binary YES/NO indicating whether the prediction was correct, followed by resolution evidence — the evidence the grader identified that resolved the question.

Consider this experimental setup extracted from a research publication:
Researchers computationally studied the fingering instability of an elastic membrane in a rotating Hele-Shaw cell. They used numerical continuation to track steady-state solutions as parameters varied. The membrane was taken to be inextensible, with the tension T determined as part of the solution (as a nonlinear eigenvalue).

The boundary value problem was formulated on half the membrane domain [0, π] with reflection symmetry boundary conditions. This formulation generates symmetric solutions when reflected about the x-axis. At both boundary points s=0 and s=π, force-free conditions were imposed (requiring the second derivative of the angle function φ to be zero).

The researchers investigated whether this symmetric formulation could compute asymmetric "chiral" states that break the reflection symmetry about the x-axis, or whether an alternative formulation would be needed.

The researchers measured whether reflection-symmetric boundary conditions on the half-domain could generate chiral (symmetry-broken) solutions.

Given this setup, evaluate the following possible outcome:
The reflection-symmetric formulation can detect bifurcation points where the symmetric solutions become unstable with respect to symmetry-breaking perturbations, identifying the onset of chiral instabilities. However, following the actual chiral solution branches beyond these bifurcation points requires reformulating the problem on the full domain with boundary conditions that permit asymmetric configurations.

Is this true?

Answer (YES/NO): NO